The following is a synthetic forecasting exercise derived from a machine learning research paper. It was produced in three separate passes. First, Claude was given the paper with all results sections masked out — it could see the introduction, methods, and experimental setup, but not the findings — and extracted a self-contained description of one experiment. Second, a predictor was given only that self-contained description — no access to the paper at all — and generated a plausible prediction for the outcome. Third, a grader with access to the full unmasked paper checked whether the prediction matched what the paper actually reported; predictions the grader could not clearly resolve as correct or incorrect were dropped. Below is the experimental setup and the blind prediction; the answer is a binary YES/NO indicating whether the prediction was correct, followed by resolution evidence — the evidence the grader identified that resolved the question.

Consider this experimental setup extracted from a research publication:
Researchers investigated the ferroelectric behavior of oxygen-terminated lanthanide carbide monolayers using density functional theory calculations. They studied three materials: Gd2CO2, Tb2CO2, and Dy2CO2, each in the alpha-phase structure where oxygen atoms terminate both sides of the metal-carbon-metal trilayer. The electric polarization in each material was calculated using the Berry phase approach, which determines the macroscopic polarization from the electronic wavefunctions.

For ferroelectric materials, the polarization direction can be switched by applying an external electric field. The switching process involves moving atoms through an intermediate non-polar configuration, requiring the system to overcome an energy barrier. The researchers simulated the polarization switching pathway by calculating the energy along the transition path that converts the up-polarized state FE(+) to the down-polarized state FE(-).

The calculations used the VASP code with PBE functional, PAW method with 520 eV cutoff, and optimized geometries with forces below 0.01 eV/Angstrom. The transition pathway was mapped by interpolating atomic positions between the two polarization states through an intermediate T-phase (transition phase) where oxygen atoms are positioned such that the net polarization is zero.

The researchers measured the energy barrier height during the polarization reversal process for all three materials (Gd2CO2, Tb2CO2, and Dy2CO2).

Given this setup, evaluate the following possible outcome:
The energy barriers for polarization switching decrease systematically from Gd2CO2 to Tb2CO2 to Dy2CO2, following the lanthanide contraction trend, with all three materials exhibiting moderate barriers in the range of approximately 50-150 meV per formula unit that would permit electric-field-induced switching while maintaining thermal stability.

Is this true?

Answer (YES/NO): NO